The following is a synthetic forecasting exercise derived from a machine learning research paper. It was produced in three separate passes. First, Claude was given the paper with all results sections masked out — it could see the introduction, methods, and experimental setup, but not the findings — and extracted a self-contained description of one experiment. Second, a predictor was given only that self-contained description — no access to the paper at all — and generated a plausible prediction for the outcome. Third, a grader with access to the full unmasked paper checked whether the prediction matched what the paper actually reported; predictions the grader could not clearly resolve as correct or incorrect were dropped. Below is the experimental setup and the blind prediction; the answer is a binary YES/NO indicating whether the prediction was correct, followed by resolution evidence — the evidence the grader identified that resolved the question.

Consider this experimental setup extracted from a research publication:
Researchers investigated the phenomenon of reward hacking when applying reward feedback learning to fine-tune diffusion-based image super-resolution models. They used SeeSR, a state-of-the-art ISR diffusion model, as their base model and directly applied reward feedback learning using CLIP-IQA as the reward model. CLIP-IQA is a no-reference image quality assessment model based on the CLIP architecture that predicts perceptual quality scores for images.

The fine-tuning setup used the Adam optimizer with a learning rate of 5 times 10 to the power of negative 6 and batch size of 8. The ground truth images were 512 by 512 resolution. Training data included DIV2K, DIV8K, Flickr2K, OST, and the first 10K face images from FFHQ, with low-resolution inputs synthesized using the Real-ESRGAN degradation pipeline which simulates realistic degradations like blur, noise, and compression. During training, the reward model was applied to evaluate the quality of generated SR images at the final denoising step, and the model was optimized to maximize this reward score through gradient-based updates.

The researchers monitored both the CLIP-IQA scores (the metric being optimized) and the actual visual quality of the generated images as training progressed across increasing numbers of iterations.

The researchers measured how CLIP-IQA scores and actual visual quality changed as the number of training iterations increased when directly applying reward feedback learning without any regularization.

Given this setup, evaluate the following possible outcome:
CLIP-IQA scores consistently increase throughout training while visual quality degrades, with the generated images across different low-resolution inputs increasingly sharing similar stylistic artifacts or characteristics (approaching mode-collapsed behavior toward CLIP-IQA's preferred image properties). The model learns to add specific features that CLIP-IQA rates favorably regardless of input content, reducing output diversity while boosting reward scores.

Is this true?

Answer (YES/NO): NO